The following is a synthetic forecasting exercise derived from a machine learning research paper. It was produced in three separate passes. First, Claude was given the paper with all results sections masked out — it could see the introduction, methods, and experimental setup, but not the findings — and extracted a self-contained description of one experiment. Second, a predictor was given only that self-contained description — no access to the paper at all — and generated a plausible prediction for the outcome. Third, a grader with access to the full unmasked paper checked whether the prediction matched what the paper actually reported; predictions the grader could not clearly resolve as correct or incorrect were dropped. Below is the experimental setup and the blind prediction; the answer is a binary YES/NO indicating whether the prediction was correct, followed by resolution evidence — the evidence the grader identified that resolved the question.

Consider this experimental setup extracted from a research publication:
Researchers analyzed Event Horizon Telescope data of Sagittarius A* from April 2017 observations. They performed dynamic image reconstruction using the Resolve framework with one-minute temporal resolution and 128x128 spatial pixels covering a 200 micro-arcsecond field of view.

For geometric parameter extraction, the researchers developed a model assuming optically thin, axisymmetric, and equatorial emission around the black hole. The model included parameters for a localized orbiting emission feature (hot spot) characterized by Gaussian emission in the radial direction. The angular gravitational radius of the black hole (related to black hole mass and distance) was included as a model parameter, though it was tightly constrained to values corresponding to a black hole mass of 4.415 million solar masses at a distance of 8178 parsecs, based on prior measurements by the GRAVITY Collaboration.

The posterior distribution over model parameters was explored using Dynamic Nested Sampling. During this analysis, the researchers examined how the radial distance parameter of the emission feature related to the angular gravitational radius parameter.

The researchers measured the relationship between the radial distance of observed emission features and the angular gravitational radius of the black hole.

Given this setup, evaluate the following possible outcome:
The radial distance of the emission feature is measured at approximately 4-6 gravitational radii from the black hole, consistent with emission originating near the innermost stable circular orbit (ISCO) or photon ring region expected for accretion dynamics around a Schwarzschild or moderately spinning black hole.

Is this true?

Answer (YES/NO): YES